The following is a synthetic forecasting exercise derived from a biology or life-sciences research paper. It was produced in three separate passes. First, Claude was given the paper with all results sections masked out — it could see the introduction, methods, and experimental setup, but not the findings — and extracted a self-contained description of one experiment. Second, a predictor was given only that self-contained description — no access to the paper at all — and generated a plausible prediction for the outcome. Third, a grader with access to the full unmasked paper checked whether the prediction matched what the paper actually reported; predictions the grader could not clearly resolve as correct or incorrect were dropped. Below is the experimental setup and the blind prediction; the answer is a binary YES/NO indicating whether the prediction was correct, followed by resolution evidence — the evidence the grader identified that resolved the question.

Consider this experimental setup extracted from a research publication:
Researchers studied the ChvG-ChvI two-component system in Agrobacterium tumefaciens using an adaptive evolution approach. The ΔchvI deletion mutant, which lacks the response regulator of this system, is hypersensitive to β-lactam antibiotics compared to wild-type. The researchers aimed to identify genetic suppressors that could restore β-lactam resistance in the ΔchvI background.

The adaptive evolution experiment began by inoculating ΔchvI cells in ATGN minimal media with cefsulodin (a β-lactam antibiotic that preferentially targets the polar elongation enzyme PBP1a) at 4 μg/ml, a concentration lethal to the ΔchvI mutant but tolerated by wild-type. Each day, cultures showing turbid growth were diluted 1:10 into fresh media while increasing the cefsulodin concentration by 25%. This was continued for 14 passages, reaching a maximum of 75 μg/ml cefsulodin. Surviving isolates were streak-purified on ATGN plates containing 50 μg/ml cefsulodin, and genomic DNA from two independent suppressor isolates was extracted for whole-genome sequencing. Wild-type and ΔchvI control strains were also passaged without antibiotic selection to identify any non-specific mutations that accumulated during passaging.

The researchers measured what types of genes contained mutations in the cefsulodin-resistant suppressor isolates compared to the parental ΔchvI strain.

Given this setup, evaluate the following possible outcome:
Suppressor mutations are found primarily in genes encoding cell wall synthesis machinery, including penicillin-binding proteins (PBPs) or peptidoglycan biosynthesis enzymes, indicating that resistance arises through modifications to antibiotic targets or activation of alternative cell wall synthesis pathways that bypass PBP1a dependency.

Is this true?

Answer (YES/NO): NO